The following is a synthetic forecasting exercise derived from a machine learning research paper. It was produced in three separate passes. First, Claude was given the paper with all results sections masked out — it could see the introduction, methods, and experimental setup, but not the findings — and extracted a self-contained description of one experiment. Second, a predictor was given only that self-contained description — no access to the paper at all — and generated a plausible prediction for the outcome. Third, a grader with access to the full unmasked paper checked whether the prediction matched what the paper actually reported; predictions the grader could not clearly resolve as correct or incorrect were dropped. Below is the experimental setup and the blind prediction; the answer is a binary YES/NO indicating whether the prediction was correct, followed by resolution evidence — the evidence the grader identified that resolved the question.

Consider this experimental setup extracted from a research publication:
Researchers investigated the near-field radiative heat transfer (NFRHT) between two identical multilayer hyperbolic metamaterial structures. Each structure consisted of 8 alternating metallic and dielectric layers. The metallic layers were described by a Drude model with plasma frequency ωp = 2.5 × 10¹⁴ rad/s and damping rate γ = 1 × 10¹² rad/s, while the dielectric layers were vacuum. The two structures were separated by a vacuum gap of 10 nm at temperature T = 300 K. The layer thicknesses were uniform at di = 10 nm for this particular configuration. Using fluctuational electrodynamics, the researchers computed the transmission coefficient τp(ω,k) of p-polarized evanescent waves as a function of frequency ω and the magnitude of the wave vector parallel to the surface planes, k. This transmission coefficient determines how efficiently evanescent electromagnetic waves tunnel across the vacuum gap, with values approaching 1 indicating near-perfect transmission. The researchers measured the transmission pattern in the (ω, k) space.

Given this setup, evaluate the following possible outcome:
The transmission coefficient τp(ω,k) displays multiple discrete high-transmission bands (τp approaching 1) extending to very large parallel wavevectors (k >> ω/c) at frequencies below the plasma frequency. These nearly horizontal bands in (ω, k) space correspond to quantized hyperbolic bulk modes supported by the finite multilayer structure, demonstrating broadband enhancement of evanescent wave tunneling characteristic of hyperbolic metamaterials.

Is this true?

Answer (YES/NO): NO